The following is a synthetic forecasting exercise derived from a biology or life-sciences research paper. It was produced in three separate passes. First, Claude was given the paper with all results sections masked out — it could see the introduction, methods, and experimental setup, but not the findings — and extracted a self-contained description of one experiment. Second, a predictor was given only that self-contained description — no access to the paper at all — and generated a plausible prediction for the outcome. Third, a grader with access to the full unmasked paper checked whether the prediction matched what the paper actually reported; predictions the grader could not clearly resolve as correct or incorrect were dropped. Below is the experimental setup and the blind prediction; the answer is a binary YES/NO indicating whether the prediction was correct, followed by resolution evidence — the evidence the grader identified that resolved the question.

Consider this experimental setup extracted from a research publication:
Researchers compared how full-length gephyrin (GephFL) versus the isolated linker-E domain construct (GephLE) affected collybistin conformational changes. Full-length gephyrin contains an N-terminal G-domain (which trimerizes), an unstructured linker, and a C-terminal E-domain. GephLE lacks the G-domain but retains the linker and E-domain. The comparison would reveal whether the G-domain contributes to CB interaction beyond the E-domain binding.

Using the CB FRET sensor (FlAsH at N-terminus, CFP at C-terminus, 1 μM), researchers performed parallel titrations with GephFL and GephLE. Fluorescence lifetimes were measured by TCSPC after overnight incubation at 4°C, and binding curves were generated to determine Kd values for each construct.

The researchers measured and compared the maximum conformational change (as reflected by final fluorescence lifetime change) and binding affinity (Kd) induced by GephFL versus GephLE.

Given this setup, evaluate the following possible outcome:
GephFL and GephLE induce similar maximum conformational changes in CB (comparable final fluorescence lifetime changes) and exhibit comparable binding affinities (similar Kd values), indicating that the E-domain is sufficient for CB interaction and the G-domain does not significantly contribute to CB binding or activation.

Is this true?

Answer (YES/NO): NO